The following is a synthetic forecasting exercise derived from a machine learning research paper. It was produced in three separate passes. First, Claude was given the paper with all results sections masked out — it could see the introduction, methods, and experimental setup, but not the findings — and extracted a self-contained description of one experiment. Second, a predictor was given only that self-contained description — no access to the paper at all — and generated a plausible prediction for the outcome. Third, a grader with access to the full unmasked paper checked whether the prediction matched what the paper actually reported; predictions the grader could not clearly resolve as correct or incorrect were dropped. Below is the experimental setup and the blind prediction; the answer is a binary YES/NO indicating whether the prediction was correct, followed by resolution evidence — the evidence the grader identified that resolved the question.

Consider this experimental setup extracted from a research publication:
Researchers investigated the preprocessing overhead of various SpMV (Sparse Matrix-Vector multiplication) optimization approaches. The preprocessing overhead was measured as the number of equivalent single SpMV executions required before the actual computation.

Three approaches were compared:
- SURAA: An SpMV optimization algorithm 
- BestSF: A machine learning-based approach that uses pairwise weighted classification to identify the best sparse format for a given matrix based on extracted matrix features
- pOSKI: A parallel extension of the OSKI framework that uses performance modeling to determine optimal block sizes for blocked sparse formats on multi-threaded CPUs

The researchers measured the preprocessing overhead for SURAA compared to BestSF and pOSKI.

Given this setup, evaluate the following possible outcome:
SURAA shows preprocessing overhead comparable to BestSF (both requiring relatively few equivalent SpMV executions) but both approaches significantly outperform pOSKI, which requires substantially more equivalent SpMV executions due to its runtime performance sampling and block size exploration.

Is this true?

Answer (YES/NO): NO